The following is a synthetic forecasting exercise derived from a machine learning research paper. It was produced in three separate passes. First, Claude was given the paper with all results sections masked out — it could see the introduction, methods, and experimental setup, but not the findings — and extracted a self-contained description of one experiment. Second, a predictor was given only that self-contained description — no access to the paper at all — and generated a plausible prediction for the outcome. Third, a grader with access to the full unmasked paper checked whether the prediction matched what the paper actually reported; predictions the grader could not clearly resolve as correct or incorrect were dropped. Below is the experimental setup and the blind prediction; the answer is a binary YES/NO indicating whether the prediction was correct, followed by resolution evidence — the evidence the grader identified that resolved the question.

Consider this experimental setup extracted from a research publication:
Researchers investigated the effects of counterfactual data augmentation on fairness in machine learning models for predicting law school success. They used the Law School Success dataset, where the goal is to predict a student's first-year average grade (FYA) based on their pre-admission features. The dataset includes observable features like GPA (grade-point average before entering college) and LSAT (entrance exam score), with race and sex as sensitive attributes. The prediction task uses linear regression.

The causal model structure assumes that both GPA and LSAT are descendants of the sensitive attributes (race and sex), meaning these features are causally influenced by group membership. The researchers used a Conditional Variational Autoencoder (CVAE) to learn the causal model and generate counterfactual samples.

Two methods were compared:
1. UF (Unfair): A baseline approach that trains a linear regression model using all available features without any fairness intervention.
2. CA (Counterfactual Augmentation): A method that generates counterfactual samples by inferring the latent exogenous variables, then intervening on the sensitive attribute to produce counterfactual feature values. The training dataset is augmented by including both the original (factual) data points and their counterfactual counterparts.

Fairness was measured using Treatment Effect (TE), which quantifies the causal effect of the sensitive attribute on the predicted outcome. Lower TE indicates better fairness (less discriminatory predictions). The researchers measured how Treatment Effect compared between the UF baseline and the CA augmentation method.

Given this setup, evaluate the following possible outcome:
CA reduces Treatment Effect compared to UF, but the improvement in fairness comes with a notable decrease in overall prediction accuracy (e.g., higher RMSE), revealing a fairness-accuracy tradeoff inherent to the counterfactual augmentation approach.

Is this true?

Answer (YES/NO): NO